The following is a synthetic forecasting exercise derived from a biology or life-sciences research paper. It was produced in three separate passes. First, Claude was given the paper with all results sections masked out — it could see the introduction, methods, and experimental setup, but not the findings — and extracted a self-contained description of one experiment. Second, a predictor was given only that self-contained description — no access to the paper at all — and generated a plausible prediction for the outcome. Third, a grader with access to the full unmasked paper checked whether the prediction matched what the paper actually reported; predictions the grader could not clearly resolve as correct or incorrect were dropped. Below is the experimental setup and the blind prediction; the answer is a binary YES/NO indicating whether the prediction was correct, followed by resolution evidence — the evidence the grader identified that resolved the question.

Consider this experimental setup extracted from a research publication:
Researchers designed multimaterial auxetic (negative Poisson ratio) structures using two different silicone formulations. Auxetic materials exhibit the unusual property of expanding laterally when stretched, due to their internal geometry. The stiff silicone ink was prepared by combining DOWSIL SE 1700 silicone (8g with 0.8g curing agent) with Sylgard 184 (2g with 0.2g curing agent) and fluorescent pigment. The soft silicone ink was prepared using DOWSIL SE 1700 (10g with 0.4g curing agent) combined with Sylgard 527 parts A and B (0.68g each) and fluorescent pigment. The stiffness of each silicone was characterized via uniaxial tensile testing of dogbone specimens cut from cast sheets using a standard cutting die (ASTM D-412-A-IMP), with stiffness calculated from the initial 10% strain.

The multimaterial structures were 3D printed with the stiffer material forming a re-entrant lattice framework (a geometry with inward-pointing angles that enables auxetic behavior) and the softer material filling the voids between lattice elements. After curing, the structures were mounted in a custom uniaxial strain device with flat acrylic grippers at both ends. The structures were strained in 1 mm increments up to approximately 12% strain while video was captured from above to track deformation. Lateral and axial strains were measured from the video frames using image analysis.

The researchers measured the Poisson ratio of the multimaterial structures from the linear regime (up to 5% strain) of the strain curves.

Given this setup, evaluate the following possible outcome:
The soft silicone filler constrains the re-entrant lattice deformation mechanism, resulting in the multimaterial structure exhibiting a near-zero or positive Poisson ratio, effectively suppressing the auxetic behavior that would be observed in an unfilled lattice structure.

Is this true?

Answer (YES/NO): NO